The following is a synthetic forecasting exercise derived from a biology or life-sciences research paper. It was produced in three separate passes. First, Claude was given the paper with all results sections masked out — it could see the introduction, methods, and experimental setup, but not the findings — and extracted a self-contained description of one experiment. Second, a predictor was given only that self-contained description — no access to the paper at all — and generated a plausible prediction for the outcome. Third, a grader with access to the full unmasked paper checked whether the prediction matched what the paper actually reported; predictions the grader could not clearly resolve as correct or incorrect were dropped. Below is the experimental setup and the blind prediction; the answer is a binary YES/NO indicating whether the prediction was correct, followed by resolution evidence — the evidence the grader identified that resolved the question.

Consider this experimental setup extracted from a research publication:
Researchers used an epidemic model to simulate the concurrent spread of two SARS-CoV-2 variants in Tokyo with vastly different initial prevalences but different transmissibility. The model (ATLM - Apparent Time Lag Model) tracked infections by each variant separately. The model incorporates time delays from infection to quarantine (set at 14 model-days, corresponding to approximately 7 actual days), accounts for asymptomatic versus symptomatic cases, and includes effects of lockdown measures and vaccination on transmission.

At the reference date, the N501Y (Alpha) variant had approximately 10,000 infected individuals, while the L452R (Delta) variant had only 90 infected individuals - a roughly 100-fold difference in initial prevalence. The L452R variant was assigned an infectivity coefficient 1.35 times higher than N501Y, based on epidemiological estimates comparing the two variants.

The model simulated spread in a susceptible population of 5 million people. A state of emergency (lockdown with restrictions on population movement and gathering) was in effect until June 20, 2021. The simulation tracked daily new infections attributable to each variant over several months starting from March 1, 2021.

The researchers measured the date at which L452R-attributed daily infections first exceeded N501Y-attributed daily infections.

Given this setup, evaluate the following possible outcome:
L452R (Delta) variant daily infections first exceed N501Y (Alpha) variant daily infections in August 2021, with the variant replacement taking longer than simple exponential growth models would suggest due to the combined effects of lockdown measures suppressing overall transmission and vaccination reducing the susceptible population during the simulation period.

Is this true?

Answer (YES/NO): NO